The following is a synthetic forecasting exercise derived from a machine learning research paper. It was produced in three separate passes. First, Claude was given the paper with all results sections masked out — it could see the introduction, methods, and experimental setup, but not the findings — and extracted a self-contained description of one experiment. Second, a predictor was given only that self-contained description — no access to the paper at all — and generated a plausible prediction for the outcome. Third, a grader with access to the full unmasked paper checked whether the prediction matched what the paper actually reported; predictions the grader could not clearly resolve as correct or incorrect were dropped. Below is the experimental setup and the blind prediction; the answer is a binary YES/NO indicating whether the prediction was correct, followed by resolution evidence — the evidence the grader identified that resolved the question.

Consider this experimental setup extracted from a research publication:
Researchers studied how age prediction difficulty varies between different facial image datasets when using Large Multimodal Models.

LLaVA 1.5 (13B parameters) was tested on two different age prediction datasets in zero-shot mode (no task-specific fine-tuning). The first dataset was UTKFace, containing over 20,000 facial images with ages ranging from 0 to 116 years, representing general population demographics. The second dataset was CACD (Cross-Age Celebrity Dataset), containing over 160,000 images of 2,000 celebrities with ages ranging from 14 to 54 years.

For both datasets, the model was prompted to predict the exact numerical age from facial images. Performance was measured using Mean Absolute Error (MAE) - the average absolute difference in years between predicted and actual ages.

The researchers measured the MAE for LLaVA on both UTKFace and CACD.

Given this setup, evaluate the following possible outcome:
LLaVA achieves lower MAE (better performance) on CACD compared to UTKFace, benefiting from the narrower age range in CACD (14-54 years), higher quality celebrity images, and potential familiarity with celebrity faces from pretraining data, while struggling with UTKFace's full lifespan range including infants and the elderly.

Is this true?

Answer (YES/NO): NO